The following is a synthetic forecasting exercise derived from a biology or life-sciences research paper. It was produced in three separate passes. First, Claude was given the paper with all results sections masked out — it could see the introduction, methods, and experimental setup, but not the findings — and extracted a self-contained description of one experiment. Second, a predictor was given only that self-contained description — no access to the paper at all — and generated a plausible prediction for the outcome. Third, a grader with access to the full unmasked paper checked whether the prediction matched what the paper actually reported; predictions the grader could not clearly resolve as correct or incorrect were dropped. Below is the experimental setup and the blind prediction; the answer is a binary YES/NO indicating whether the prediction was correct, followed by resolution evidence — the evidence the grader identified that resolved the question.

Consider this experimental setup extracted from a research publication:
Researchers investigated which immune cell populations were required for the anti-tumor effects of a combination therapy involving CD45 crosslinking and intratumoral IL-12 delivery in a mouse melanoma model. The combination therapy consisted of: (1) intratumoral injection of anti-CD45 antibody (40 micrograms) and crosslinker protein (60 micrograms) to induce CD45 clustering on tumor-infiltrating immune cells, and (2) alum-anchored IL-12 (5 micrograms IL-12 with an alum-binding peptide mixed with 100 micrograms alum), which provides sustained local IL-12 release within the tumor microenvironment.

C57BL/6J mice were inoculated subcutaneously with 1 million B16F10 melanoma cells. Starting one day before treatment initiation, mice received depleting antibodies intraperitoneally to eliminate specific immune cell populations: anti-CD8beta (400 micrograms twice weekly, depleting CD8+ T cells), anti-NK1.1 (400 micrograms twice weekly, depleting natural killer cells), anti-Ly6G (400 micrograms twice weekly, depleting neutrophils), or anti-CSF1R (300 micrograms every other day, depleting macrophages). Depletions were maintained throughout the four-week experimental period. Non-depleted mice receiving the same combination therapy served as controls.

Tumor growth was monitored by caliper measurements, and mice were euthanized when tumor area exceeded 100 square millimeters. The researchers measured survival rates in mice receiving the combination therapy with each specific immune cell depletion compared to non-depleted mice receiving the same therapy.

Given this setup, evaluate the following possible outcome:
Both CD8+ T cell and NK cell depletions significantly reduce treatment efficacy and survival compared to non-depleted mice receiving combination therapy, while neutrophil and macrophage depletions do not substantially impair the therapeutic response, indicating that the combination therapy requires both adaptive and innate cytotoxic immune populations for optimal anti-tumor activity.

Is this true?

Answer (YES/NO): NO